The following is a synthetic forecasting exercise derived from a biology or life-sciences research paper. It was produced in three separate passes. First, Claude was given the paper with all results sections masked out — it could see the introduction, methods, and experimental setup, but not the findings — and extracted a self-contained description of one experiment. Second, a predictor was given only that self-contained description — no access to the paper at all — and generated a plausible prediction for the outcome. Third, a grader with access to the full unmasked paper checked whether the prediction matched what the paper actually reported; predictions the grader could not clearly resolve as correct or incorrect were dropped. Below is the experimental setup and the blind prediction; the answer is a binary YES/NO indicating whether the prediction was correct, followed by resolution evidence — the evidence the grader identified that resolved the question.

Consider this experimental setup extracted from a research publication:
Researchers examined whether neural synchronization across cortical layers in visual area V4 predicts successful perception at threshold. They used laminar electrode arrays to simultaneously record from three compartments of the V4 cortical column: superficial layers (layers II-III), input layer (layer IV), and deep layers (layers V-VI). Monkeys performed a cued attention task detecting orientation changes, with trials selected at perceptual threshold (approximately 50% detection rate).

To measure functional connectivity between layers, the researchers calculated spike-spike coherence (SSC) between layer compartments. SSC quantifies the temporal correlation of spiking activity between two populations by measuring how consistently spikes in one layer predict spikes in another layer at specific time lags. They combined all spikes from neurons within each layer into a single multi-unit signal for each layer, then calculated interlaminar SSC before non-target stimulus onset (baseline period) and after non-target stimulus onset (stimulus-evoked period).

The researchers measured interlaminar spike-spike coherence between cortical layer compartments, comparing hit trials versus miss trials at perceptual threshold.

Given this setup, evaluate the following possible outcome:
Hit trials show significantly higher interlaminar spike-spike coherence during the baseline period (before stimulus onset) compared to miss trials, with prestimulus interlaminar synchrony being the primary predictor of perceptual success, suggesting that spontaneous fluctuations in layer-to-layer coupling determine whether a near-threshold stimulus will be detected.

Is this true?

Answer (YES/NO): NO